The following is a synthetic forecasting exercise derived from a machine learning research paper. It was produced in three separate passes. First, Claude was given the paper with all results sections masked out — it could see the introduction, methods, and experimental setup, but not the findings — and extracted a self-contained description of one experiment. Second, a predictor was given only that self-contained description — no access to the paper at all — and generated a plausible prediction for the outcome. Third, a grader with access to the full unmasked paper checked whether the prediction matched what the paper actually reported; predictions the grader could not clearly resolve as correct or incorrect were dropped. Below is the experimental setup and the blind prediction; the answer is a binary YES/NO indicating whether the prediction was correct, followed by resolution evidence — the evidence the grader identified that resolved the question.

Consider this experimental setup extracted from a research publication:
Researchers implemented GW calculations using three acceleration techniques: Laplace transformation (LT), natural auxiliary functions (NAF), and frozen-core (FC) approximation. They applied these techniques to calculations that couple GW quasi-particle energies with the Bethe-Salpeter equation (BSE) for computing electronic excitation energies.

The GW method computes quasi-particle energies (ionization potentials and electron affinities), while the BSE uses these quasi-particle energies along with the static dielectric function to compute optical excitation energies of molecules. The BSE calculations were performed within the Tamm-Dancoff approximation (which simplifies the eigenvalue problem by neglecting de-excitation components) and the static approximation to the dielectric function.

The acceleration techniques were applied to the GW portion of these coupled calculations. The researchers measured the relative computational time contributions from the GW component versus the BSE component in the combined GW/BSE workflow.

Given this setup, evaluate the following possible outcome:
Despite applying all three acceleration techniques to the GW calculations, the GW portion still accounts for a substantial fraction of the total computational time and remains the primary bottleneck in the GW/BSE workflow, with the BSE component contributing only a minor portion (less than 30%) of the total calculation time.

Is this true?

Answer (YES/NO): NO